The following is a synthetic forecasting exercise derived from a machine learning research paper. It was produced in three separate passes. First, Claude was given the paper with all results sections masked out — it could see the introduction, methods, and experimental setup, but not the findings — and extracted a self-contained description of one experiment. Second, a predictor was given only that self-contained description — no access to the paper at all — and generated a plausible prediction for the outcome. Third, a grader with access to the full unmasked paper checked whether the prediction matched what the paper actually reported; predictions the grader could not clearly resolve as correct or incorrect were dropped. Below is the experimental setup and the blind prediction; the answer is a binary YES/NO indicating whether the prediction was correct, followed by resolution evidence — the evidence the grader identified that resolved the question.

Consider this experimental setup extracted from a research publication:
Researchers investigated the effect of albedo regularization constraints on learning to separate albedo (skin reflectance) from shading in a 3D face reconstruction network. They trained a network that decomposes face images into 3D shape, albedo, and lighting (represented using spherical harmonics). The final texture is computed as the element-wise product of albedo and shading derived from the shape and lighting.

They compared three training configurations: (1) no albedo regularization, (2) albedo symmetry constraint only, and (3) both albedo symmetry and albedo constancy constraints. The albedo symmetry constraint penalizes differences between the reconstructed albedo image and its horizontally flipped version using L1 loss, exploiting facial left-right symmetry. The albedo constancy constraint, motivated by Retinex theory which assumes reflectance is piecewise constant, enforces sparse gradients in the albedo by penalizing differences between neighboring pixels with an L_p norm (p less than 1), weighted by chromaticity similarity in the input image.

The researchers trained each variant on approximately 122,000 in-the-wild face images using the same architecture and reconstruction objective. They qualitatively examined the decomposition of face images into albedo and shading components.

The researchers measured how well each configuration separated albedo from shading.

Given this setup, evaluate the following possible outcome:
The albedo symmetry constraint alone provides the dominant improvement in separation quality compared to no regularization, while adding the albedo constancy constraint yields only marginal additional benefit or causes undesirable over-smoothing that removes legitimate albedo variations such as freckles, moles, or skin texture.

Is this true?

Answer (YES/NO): NO